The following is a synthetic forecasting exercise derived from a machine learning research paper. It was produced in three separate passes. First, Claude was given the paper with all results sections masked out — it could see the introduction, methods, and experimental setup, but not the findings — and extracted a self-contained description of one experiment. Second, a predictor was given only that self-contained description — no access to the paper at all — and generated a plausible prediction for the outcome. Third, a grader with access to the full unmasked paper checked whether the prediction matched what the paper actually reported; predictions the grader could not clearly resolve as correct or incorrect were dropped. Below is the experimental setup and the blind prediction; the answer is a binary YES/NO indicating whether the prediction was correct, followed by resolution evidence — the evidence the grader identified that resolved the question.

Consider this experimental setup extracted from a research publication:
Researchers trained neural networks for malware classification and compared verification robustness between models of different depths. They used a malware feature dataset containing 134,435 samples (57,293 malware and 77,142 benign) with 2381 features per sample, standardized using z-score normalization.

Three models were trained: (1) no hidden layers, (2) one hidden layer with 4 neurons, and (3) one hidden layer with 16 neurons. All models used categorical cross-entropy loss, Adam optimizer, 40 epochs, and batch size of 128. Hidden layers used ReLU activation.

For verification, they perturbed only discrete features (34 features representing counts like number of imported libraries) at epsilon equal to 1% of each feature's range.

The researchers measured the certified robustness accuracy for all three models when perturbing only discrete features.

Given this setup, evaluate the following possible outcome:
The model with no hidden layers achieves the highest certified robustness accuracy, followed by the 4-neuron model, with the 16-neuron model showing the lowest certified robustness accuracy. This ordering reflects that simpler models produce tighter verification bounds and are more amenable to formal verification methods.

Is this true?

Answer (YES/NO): NO